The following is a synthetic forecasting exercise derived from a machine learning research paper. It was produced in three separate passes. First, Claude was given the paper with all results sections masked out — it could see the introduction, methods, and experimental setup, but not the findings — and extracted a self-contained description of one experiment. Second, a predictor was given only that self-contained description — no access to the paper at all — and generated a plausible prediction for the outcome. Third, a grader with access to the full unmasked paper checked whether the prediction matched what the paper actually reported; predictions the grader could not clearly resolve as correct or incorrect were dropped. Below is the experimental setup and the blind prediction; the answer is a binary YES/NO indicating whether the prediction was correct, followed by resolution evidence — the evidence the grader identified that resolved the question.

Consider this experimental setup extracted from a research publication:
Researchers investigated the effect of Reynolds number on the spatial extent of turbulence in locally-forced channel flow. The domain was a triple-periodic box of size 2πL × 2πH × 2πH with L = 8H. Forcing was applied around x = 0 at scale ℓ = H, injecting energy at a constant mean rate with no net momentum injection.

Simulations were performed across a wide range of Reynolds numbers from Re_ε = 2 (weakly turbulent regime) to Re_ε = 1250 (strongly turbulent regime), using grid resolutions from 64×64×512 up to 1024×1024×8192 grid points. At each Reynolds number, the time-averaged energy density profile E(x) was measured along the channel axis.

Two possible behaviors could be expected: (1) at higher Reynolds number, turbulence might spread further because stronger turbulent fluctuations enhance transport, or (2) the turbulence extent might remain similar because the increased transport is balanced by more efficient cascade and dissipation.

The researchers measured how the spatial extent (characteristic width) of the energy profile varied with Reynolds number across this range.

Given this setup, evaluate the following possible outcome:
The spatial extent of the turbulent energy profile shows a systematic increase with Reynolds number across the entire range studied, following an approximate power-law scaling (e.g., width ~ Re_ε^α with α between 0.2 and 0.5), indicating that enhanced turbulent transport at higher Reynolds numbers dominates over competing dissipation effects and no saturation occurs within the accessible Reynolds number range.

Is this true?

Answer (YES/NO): NO